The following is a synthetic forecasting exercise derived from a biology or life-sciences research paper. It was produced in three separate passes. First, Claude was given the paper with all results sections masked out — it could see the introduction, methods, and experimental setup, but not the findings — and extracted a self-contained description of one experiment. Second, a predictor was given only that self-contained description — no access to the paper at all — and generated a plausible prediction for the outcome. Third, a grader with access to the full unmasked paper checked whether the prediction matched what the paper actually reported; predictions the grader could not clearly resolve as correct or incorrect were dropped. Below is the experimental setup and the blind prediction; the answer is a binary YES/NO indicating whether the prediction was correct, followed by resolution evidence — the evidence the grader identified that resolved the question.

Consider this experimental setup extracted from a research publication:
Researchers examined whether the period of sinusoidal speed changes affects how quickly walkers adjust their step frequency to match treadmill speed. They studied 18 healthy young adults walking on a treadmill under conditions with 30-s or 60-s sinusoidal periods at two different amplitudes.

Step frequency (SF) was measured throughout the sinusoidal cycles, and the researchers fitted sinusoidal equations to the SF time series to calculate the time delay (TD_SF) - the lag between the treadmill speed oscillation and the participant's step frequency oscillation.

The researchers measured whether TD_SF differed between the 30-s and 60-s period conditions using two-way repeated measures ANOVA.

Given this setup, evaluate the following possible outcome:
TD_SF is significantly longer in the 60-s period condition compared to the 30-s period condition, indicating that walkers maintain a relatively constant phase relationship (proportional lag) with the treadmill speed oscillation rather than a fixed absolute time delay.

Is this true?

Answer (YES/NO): NO